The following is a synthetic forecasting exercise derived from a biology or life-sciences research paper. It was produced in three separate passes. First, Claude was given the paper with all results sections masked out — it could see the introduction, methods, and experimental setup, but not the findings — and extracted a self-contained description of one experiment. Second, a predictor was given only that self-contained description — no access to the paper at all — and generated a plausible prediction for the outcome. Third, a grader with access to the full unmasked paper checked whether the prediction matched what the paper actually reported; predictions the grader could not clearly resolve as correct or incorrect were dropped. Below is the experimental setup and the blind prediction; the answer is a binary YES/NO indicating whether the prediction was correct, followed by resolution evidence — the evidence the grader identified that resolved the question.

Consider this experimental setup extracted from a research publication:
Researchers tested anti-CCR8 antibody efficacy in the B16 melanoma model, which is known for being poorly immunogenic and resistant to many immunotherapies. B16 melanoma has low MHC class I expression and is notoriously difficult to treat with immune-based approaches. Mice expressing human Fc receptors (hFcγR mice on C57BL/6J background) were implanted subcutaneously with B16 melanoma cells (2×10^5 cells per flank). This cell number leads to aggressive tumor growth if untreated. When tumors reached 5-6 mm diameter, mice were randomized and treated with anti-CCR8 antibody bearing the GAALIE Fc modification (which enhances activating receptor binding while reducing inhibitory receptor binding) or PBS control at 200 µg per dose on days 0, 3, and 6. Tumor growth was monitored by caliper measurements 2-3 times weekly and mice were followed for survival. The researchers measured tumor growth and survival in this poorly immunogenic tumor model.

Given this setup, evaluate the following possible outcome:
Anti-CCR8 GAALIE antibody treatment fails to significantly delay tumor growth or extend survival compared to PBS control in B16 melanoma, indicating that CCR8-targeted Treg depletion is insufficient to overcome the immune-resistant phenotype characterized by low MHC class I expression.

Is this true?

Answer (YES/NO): NO